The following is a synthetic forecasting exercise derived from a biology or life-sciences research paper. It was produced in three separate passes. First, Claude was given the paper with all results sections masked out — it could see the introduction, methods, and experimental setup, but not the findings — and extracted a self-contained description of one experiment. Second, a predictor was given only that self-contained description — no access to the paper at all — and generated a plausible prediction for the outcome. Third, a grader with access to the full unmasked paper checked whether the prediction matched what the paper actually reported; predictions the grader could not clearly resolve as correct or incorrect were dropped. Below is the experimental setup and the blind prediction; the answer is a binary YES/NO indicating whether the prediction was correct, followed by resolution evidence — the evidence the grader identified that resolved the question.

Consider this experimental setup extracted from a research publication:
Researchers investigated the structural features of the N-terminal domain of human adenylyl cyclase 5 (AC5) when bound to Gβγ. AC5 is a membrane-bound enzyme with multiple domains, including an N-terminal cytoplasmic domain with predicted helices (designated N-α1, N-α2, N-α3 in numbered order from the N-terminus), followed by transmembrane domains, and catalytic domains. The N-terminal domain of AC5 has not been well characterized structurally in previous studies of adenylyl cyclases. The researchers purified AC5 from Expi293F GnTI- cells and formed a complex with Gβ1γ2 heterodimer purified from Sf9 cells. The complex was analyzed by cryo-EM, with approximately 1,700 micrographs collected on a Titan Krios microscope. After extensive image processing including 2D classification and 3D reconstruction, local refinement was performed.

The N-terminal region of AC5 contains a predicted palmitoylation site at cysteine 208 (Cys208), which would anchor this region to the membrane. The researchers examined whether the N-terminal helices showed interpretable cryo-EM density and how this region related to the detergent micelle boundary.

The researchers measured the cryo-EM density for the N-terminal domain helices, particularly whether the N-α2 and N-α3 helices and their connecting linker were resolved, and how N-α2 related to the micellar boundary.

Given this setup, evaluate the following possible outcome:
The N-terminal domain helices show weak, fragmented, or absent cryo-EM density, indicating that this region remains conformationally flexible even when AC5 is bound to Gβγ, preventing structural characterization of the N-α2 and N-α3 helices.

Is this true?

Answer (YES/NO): NO